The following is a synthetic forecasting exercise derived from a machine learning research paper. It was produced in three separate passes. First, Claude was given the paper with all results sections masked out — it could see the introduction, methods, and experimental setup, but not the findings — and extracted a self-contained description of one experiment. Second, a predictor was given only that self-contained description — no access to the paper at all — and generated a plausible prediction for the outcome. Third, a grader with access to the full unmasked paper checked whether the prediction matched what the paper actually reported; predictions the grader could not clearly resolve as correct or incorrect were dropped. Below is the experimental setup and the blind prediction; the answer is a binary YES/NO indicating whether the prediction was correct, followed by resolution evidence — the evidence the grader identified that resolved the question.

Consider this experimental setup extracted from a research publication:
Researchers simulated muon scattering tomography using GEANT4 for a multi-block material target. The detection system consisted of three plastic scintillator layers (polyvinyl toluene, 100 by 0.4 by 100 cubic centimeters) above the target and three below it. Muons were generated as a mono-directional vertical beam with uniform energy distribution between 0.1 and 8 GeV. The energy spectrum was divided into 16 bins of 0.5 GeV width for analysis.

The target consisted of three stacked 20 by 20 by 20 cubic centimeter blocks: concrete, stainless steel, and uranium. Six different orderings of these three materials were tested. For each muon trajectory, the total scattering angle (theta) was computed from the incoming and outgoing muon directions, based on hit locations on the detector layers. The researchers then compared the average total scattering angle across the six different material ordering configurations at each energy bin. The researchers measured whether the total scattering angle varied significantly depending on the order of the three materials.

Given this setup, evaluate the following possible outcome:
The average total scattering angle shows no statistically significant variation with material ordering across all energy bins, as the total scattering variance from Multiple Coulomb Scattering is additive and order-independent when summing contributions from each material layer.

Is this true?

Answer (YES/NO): NO